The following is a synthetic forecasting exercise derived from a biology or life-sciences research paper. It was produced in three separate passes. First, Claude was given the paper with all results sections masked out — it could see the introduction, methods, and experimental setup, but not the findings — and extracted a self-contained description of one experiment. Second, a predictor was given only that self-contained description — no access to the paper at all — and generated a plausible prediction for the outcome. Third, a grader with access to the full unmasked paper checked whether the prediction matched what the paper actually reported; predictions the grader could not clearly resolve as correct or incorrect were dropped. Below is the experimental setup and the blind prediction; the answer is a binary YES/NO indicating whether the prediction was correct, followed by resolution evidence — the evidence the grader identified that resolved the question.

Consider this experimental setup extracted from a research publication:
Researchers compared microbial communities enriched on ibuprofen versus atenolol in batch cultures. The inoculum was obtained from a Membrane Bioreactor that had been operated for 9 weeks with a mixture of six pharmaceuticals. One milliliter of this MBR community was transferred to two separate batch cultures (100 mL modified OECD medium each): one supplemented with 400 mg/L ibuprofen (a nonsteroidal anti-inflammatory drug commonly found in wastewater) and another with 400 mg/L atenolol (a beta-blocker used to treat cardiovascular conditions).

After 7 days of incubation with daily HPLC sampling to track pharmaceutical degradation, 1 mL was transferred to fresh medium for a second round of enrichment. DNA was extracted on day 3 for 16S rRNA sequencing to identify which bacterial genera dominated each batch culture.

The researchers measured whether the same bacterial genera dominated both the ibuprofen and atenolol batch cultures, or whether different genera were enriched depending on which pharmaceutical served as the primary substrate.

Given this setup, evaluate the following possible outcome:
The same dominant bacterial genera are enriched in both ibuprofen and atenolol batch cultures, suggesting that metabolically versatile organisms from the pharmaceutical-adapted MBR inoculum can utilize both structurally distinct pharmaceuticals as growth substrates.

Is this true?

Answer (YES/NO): NO